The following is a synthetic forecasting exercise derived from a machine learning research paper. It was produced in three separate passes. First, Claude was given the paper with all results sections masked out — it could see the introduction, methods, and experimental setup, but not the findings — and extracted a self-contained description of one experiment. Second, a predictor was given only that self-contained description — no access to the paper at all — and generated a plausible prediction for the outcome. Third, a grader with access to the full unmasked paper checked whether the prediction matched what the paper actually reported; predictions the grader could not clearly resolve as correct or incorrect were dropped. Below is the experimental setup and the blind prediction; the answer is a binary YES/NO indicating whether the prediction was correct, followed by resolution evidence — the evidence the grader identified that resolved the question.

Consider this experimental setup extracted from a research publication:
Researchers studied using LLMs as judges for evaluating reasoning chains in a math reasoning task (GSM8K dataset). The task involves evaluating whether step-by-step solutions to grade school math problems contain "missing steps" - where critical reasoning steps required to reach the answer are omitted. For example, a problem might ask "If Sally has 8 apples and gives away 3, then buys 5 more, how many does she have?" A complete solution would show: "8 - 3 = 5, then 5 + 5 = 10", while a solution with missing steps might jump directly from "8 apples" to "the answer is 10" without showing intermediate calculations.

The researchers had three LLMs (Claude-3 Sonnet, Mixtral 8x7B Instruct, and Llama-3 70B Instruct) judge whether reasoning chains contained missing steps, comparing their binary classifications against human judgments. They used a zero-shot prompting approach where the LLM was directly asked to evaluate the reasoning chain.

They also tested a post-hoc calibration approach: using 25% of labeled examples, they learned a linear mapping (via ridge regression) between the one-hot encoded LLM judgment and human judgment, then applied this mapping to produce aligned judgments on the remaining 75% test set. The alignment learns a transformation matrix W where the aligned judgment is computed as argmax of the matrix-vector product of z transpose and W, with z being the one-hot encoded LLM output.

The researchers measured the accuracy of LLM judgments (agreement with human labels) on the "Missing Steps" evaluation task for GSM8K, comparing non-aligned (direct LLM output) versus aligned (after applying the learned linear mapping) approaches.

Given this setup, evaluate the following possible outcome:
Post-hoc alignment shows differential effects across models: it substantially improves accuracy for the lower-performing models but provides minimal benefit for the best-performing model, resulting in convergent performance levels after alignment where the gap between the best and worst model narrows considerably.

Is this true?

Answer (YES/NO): NO